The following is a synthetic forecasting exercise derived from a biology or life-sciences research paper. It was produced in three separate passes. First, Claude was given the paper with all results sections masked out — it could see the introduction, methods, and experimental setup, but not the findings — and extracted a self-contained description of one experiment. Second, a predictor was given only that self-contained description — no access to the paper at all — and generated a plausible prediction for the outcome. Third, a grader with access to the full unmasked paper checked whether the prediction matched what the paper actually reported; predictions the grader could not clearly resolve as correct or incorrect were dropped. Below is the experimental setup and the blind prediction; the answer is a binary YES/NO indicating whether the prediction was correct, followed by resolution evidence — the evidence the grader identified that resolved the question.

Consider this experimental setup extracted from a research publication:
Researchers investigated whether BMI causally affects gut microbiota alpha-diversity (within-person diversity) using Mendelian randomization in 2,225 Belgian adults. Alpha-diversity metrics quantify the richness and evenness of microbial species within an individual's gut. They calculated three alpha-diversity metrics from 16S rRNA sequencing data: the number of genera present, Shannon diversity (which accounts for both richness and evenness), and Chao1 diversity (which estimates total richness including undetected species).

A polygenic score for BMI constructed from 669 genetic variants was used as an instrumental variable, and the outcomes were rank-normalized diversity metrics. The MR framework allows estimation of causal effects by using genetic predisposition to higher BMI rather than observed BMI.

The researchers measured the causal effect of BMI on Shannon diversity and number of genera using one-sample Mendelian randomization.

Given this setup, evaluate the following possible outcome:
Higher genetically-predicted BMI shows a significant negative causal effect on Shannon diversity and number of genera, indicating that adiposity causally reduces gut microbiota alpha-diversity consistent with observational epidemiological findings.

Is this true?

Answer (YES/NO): YES